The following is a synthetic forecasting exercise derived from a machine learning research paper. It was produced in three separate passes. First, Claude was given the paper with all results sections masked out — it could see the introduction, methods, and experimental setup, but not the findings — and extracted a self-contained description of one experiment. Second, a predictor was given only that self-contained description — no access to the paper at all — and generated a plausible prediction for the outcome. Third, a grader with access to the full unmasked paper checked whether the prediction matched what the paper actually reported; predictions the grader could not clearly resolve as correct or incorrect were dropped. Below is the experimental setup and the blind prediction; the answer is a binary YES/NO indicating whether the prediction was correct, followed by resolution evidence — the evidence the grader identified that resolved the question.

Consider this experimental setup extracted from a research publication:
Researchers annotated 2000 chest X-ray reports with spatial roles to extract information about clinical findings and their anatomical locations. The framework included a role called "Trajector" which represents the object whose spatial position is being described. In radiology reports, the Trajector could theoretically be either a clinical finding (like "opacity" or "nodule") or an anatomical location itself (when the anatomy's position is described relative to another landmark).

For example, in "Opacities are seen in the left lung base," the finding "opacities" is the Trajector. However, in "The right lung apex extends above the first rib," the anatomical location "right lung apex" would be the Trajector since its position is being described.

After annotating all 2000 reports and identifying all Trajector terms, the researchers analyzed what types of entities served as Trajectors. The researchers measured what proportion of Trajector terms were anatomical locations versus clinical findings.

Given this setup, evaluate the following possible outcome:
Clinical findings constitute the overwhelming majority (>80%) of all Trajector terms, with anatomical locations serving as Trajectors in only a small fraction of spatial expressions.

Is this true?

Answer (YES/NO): YES